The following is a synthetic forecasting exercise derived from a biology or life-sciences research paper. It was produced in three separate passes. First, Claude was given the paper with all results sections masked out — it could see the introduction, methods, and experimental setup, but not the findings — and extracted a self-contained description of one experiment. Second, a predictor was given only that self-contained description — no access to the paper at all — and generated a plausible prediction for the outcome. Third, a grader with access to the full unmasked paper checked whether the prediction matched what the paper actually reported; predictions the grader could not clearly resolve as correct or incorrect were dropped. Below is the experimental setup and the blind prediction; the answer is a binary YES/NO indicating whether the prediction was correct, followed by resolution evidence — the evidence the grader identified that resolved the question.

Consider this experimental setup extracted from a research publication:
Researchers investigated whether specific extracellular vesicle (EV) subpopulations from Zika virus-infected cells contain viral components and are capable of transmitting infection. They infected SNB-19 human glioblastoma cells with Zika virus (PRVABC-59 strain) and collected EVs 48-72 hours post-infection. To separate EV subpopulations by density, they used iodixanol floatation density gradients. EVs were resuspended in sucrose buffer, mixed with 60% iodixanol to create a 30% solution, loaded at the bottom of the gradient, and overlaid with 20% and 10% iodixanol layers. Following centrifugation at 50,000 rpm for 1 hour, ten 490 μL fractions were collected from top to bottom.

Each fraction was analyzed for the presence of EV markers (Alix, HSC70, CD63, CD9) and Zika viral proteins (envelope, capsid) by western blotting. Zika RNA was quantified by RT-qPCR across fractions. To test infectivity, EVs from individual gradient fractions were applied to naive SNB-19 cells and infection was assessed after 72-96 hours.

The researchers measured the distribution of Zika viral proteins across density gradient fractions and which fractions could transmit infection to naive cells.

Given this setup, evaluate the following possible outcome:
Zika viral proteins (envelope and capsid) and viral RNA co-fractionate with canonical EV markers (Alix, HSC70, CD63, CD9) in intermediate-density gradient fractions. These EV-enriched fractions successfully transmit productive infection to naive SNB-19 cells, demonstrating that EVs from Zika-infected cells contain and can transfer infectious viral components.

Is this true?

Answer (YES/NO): NO